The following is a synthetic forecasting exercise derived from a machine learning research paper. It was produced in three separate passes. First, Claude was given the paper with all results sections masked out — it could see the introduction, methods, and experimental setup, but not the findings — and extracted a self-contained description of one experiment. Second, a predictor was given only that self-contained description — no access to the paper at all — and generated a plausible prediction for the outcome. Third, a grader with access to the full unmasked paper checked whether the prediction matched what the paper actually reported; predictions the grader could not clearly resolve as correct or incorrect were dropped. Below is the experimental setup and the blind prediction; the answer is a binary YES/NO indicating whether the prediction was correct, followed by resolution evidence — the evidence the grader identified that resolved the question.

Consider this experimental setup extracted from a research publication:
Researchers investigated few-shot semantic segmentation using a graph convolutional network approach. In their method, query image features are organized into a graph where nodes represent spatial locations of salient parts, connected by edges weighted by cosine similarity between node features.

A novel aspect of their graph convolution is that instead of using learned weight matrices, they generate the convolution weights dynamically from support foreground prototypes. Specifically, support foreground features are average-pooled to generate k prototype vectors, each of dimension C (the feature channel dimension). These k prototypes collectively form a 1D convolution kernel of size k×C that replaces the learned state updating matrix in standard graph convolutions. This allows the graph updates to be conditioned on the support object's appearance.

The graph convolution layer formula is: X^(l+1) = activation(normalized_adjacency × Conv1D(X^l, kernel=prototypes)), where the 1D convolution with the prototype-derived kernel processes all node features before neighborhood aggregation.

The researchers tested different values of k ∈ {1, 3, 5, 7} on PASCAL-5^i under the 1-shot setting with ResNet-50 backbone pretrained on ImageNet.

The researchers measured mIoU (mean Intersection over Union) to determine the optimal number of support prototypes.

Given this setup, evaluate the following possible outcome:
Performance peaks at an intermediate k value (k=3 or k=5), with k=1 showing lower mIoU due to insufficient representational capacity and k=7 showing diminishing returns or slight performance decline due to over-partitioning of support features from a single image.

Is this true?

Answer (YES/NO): YES